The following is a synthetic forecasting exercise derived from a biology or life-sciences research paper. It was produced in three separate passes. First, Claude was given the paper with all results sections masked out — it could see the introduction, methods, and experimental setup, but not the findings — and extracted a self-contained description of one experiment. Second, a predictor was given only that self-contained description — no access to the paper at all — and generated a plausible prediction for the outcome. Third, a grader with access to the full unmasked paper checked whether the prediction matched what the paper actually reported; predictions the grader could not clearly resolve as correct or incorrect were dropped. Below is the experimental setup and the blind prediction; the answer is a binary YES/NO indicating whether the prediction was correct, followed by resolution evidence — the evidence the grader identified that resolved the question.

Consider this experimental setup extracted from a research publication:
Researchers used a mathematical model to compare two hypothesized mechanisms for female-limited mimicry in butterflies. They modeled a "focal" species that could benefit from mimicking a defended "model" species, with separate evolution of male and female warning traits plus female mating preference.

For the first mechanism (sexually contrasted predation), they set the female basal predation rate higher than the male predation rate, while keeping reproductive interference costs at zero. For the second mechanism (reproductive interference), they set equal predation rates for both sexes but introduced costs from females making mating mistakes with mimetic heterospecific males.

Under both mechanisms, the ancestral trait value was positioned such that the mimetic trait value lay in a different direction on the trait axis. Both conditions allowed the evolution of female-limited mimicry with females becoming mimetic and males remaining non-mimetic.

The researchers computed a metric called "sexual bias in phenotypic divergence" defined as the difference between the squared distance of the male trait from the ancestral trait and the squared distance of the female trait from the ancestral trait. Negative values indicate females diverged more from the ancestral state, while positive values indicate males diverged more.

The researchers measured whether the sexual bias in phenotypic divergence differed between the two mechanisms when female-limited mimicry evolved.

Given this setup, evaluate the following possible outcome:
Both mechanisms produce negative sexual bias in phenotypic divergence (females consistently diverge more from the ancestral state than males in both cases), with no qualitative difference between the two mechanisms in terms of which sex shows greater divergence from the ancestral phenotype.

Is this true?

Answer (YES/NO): NO